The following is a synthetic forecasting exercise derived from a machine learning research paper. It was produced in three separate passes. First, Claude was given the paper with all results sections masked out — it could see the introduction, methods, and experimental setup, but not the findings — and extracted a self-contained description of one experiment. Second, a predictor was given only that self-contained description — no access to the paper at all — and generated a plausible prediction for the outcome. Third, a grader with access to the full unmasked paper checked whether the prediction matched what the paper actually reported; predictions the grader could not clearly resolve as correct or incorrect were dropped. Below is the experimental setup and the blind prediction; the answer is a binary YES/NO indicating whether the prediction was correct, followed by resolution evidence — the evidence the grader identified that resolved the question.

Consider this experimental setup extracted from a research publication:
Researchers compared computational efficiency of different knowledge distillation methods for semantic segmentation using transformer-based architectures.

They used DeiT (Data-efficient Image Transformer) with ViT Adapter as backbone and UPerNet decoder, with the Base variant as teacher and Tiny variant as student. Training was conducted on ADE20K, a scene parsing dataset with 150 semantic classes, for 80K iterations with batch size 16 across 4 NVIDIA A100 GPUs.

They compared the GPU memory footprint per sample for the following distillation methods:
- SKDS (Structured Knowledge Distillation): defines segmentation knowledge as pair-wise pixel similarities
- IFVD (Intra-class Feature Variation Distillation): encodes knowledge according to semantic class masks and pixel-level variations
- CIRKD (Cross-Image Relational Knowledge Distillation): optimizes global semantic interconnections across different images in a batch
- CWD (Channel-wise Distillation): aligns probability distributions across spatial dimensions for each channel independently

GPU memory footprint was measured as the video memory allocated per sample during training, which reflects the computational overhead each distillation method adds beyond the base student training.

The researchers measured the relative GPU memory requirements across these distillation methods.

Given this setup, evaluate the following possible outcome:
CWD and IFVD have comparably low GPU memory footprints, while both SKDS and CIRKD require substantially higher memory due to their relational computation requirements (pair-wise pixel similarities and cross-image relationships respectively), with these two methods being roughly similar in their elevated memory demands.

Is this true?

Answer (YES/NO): NO